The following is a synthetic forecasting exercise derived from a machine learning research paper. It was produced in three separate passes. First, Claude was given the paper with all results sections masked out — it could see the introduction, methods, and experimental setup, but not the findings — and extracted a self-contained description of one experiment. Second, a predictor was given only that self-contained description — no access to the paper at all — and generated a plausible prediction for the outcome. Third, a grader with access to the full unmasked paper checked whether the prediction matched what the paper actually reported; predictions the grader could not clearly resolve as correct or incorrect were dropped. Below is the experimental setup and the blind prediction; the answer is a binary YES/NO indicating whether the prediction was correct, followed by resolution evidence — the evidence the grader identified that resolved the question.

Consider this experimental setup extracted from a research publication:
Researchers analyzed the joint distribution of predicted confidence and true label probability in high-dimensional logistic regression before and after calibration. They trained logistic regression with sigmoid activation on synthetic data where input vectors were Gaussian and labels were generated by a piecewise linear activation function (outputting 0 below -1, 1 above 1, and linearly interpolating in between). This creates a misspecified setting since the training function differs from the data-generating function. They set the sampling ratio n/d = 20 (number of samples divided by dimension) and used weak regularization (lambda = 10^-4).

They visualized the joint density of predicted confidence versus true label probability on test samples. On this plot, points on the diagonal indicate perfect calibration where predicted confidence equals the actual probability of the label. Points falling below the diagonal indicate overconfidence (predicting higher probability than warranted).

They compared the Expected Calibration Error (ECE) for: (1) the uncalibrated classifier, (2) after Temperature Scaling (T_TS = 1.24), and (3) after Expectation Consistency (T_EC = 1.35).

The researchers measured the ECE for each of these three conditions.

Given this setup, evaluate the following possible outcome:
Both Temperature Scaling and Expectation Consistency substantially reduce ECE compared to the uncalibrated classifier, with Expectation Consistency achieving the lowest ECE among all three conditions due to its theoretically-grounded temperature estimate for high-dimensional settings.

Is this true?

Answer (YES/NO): YES